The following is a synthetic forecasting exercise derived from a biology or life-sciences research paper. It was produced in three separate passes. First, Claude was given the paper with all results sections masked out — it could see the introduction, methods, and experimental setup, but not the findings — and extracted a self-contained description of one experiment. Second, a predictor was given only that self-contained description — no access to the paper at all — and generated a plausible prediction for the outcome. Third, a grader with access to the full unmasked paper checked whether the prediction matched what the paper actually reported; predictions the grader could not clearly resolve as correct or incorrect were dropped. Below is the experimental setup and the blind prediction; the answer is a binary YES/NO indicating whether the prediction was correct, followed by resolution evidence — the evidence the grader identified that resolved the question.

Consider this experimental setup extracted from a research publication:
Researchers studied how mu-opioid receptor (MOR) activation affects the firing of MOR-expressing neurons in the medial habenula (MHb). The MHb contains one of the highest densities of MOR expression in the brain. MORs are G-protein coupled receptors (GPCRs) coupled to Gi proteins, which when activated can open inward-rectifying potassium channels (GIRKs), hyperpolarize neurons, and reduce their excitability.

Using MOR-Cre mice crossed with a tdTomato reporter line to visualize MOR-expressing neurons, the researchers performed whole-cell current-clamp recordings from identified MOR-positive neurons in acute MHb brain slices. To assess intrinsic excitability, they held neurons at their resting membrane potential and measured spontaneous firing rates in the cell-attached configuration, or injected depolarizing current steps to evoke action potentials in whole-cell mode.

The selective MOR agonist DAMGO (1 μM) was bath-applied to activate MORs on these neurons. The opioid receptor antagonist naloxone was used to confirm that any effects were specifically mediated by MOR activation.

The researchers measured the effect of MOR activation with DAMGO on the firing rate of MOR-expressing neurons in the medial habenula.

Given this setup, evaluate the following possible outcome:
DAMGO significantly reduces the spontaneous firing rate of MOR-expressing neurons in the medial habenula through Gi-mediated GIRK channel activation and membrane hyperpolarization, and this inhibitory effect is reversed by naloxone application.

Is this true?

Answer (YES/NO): YES